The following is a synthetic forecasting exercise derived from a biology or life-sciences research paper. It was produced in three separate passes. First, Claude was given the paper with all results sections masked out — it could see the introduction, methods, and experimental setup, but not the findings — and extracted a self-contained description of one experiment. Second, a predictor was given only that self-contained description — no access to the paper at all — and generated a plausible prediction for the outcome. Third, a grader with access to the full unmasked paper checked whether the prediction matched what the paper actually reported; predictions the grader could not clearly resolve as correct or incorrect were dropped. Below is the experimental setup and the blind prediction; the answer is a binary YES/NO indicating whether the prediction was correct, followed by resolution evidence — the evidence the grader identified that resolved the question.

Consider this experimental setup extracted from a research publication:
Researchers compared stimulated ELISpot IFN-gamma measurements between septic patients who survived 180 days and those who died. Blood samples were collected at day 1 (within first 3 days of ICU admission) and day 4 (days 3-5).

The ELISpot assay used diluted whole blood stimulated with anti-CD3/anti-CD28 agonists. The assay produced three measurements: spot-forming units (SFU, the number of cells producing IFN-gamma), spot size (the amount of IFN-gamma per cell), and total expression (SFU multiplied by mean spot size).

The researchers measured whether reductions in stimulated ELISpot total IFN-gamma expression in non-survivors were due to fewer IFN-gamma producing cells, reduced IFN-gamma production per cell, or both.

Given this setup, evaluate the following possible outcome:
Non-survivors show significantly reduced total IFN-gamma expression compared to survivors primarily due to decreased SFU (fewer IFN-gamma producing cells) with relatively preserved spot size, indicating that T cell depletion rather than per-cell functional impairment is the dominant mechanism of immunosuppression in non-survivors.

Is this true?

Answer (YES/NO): NO